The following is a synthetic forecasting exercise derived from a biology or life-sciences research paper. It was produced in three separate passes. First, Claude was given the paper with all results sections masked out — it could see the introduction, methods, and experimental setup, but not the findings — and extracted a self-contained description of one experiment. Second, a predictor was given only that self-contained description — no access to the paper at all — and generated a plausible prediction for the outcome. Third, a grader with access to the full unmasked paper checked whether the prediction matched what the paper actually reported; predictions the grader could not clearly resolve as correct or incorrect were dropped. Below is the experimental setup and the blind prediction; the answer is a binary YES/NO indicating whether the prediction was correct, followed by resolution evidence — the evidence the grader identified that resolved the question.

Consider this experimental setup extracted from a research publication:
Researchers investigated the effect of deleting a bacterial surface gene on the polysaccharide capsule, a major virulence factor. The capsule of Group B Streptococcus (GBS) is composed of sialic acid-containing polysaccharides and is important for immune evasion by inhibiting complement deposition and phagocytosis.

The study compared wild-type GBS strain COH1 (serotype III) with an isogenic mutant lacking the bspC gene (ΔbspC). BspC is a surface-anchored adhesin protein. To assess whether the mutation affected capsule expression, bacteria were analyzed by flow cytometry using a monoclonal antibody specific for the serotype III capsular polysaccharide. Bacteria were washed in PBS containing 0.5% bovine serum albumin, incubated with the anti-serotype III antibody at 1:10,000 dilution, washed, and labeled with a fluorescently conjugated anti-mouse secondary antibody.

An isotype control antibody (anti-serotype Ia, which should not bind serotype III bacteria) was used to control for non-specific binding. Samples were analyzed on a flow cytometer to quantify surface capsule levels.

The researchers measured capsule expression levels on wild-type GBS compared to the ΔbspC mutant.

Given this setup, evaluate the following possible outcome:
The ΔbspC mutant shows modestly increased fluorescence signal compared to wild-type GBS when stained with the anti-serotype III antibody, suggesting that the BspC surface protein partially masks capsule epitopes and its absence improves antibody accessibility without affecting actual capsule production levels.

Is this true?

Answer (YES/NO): NO